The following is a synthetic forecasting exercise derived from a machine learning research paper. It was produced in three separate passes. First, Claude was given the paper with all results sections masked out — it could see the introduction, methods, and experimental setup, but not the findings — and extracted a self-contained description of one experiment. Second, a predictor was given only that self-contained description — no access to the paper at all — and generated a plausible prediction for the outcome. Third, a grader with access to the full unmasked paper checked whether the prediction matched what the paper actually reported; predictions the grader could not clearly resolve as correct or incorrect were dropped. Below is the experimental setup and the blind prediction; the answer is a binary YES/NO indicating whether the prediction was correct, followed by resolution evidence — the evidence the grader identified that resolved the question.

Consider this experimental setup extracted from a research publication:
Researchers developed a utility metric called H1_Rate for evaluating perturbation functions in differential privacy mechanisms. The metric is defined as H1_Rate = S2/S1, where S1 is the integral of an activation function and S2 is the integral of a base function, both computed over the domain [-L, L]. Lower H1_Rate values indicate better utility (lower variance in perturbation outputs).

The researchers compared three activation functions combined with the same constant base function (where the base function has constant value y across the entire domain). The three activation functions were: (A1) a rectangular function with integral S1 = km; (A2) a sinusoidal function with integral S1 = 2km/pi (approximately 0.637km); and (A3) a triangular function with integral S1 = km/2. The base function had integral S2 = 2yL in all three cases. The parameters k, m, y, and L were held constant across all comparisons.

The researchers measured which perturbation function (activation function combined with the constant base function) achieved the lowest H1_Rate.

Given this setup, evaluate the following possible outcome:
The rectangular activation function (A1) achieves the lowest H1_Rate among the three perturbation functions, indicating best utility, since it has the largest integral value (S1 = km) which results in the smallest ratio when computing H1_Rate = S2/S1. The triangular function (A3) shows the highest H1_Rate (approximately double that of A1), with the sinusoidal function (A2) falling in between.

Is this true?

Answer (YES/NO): YES